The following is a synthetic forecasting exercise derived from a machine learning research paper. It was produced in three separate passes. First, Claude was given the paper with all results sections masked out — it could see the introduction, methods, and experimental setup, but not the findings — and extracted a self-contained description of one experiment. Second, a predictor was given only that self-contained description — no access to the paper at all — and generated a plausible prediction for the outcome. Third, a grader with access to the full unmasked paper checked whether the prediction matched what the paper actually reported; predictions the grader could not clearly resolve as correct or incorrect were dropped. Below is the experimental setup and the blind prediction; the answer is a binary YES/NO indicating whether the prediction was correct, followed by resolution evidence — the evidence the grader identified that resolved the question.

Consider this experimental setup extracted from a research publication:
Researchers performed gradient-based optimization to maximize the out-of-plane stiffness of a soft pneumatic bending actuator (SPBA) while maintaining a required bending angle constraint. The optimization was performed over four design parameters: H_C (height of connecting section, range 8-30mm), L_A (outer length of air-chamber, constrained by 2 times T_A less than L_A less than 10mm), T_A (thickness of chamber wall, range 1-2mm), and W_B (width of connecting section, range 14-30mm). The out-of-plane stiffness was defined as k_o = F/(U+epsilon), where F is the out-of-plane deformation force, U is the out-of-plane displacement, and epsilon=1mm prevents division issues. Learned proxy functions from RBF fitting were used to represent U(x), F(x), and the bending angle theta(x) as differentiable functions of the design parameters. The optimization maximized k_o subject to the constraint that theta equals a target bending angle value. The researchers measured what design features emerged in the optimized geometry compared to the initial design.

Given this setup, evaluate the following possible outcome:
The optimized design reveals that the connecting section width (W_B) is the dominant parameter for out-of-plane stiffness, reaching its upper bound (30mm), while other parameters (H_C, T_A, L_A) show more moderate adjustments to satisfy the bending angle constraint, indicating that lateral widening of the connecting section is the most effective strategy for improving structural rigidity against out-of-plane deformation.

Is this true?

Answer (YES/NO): NO